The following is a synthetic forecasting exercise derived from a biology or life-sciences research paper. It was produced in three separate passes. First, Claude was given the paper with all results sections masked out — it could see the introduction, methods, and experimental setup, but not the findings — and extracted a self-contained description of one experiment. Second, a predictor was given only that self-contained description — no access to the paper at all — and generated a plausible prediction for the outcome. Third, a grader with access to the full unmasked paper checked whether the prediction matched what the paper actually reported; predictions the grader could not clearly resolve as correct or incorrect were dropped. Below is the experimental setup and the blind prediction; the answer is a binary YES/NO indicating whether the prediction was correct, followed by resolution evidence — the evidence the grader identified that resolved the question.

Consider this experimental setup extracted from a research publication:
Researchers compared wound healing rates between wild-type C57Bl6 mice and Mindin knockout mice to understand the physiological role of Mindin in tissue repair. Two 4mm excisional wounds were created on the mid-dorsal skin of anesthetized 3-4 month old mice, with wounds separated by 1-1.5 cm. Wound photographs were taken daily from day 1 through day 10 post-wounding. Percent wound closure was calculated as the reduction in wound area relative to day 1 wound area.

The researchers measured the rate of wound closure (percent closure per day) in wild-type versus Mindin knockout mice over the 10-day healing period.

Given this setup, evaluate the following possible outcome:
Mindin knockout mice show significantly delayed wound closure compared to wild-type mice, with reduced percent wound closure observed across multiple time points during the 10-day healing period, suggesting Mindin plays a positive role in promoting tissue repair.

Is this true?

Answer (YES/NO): YES